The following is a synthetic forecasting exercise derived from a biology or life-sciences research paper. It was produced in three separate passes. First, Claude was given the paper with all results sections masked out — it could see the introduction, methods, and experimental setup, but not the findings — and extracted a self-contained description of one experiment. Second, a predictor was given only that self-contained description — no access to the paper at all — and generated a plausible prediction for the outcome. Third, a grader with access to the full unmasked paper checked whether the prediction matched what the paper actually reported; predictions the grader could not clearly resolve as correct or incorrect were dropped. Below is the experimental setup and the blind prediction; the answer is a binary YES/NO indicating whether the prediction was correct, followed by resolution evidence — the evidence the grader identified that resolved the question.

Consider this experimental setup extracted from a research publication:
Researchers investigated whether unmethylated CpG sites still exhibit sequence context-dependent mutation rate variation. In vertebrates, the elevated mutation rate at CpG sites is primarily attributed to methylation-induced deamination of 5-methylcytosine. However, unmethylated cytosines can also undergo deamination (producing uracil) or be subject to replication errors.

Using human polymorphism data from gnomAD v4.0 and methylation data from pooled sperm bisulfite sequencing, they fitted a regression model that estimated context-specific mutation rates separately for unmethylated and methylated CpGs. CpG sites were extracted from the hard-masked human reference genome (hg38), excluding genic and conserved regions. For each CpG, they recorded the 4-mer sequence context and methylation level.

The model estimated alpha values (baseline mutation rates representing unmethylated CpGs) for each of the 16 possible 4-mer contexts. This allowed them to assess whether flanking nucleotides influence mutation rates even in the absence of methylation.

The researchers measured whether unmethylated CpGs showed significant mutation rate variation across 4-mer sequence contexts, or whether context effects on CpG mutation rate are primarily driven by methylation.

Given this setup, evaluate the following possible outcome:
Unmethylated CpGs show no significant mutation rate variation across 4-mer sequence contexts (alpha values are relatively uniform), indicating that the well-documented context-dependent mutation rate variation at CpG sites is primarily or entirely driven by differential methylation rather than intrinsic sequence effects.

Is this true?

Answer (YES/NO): NO